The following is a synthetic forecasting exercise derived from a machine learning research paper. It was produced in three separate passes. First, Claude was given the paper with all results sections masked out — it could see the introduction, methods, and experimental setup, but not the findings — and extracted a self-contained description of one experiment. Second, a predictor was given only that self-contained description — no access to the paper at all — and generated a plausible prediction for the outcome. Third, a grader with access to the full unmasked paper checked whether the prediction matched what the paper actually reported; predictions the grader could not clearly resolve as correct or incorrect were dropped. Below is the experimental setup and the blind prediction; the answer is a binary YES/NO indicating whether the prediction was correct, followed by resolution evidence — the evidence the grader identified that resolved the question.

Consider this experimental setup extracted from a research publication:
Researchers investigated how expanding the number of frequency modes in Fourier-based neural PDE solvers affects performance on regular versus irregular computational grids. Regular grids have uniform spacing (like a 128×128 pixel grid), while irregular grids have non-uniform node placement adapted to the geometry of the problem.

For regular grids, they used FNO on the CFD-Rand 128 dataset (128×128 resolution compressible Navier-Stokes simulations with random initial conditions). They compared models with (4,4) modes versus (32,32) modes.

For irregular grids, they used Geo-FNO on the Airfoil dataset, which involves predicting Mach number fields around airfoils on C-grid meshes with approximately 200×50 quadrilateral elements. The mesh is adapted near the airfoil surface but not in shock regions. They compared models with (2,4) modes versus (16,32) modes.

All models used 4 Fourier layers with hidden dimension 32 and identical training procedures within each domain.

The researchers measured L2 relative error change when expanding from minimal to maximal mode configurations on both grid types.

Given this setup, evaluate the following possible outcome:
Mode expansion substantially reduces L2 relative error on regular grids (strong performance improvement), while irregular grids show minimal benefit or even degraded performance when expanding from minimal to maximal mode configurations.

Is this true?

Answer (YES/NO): NO